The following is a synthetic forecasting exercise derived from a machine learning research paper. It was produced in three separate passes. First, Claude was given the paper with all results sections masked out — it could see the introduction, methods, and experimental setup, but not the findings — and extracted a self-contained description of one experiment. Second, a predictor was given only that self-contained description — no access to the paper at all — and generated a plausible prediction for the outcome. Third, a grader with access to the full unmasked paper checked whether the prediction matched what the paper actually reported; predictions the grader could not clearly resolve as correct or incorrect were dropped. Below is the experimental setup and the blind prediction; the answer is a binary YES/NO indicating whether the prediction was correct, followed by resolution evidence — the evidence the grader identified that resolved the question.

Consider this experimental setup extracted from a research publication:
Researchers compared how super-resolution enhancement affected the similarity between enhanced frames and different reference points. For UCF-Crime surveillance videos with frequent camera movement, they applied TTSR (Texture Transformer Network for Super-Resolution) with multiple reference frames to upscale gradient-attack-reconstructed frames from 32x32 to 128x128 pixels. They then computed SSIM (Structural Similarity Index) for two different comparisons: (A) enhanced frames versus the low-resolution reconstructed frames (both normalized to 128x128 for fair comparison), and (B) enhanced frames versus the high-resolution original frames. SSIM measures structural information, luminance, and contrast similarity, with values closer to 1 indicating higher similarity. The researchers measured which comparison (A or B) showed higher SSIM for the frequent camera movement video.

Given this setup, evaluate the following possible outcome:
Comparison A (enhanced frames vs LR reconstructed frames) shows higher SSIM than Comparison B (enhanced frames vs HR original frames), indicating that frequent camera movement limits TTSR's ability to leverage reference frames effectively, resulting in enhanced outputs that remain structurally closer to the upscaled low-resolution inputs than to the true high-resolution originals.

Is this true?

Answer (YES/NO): YES